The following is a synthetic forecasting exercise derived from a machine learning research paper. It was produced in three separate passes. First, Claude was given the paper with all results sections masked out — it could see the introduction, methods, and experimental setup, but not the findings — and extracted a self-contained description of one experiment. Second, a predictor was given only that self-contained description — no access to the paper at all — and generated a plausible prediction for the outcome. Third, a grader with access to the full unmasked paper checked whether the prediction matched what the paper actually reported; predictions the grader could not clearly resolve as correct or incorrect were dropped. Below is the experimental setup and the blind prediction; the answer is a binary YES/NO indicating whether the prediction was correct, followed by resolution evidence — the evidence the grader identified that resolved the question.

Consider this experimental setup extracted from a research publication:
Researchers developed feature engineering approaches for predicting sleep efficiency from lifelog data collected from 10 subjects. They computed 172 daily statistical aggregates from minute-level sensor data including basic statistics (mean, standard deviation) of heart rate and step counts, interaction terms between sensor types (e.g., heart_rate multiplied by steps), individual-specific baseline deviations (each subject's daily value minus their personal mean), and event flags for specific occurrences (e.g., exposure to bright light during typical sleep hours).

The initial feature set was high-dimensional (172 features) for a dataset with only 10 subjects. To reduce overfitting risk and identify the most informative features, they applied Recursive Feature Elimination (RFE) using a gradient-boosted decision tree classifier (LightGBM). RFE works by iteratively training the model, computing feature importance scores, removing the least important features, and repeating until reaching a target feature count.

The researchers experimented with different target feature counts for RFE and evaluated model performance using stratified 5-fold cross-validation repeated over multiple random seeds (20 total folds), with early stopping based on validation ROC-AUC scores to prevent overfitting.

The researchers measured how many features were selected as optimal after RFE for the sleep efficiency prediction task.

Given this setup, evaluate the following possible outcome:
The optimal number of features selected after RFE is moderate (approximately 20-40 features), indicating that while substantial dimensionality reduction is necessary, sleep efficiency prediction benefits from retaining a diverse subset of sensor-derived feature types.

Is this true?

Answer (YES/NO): YES